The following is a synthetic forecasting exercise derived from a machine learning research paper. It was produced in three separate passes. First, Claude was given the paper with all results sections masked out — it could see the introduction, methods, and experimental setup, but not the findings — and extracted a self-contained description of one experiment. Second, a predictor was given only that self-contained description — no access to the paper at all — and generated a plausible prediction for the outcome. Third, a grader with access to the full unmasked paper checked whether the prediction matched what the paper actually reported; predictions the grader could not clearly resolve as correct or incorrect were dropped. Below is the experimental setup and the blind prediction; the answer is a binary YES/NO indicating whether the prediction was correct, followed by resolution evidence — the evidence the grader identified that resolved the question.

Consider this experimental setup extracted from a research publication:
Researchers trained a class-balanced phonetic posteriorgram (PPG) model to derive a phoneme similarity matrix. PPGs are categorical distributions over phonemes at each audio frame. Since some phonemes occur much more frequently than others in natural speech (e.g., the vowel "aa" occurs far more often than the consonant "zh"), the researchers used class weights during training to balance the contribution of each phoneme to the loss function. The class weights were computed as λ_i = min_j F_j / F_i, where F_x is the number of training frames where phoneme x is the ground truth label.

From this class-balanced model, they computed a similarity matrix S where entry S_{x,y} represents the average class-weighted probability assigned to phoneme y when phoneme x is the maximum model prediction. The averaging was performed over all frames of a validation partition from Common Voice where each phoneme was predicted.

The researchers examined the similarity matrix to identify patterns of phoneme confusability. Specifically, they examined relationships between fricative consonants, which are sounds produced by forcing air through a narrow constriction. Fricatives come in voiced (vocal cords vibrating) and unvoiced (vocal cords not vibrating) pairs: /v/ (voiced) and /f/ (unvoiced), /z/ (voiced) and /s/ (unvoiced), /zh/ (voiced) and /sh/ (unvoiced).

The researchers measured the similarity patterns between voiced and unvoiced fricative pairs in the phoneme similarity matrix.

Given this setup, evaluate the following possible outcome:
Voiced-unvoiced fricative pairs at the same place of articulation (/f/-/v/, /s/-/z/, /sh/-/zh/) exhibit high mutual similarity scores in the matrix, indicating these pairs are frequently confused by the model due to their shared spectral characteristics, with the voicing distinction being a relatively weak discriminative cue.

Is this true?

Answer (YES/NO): YES